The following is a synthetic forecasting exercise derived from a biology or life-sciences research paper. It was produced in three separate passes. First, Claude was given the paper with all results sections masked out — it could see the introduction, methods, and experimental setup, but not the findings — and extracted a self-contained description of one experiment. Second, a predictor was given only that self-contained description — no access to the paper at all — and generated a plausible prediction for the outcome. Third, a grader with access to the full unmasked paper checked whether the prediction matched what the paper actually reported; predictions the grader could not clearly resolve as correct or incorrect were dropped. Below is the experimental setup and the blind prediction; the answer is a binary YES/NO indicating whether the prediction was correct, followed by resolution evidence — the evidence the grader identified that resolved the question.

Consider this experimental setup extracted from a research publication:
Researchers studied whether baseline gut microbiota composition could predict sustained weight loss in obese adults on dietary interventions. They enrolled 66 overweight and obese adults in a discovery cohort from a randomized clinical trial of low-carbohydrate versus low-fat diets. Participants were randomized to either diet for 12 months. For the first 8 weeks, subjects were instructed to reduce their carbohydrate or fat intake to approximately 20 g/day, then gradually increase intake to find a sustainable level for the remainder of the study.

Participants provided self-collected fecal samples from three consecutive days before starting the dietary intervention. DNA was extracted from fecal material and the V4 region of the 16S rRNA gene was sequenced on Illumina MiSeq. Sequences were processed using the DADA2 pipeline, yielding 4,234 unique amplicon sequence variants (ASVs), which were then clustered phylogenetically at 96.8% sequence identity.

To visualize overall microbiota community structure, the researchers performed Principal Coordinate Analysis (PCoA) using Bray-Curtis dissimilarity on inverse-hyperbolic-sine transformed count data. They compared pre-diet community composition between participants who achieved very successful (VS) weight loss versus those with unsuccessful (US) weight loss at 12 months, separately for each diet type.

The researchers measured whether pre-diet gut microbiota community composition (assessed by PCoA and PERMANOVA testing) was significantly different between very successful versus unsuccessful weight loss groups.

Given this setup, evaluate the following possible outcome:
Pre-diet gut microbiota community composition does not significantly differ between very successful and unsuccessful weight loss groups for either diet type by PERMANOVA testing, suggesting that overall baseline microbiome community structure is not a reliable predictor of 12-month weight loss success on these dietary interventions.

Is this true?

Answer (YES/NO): YES